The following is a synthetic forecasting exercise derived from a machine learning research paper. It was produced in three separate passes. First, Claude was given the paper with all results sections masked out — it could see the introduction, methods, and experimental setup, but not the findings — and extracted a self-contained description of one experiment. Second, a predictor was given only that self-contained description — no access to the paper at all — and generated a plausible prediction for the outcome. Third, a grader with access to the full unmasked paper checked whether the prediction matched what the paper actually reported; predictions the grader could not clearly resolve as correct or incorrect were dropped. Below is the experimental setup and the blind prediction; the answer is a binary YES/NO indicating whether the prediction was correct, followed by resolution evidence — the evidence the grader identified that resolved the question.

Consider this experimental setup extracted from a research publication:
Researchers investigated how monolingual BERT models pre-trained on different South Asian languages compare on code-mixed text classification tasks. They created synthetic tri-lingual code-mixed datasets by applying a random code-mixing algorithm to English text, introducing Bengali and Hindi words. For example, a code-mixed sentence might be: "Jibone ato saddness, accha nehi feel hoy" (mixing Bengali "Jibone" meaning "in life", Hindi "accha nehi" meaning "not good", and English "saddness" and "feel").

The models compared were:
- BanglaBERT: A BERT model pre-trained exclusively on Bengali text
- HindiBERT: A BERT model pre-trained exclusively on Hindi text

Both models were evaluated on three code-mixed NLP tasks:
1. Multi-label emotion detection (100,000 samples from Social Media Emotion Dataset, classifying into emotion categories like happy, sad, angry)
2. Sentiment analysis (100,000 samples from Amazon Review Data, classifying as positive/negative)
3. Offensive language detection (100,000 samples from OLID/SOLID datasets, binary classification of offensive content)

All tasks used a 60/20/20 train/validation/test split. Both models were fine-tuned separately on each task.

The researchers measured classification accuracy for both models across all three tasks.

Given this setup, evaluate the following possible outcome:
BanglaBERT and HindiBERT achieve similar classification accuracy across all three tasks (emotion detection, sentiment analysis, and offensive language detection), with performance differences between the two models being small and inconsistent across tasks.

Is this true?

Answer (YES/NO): NO